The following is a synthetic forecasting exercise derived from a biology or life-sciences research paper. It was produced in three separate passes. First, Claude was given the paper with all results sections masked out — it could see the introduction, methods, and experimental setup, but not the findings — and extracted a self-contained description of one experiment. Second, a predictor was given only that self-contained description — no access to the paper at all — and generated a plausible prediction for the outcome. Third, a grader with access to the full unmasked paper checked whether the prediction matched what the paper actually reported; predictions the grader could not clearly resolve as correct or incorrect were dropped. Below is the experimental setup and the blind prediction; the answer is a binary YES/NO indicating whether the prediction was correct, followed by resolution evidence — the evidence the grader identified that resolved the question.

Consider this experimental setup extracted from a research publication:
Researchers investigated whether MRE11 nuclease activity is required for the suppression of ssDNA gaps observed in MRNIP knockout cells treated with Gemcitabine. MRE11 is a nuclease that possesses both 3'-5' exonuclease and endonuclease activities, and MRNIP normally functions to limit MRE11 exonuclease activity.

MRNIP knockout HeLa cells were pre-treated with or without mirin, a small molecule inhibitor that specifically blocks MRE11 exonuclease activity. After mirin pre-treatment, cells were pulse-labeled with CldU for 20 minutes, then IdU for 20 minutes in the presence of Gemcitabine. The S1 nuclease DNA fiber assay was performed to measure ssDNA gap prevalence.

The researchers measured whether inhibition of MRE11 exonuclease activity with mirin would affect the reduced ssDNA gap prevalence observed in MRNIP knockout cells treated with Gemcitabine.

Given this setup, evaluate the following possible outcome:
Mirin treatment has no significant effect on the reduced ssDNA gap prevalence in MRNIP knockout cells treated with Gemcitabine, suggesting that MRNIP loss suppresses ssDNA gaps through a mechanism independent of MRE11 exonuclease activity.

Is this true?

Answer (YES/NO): NO